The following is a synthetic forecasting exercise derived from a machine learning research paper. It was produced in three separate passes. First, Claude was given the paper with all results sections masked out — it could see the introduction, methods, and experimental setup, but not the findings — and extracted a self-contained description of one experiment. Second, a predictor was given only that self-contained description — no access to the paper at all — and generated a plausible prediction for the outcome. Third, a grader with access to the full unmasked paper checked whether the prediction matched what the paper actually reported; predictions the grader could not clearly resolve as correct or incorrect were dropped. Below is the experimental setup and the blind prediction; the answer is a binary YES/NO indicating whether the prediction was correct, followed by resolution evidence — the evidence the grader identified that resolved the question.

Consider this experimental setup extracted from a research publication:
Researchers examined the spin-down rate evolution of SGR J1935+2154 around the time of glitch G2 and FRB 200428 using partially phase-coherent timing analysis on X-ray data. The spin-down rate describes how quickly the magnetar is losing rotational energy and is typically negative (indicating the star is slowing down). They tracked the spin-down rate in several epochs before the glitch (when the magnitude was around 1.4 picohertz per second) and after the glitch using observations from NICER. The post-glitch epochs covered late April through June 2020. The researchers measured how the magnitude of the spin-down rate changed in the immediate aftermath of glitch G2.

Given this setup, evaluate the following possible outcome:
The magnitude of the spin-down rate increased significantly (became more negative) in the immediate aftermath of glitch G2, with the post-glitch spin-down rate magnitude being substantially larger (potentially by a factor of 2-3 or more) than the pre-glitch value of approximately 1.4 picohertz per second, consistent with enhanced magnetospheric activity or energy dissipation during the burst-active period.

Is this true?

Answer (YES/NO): YES